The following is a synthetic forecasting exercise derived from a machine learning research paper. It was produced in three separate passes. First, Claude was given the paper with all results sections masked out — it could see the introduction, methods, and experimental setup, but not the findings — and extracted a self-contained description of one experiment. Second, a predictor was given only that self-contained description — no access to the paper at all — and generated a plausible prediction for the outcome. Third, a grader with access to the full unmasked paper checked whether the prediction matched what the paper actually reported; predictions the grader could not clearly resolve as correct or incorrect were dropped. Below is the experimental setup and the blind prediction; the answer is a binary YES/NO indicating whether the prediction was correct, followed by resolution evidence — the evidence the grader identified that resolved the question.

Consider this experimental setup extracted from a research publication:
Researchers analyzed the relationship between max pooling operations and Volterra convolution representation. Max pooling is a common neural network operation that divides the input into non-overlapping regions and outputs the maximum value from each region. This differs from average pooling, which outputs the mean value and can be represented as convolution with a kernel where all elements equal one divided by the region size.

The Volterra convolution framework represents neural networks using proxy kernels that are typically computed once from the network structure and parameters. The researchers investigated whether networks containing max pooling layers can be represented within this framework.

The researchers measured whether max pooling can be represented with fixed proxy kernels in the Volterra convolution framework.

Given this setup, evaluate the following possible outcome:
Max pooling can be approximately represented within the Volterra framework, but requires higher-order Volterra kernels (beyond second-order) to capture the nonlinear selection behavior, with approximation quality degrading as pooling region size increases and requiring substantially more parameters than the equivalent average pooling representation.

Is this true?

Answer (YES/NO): NO